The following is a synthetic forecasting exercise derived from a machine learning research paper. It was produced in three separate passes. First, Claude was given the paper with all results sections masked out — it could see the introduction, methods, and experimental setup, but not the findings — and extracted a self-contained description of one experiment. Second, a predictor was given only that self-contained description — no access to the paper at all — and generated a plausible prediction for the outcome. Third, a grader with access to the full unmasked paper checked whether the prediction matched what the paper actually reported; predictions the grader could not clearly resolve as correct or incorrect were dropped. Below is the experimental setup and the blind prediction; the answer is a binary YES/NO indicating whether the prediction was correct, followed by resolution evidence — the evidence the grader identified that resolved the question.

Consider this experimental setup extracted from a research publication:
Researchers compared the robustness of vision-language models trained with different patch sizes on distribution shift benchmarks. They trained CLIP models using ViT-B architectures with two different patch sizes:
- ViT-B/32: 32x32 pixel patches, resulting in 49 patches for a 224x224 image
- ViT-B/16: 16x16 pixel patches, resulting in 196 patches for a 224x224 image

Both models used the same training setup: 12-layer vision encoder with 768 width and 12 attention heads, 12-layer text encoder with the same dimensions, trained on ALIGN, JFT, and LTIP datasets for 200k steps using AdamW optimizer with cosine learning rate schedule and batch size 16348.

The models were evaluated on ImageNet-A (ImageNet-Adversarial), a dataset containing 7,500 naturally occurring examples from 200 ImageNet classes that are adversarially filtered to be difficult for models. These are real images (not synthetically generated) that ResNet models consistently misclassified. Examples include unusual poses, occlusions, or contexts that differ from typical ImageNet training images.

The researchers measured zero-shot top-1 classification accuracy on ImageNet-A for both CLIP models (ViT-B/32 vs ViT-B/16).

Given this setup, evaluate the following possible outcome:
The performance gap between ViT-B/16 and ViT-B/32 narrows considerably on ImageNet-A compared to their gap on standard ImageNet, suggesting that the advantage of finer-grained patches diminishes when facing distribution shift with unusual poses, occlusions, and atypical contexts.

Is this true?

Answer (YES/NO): NO